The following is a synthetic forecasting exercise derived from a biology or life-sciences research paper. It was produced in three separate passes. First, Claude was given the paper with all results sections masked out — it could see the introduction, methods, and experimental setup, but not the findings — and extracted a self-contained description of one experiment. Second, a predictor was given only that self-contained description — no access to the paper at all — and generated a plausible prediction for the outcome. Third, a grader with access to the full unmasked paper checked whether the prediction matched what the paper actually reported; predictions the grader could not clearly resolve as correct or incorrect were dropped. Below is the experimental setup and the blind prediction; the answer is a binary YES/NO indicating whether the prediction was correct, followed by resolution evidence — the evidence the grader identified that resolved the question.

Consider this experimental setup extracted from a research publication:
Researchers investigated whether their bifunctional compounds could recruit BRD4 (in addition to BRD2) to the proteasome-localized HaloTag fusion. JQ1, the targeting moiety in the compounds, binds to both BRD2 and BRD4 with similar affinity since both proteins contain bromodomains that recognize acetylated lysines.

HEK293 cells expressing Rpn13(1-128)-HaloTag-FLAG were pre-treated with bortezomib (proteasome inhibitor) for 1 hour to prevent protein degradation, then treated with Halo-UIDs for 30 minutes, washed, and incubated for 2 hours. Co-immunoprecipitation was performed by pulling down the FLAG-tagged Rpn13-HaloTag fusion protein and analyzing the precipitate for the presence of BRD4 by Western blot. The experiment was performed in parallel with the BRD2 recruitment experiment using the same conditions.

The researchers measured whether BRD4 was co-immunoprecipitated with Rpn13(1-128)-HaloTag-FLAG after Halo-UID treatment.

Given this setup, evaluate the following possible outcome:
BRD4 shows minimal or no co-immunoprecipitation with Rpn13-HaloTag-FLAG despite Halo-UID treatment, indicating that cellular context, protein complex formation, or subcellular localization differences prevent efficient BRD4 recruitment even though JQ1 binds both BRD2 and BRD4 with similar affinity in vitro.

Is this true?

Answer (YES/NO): NO